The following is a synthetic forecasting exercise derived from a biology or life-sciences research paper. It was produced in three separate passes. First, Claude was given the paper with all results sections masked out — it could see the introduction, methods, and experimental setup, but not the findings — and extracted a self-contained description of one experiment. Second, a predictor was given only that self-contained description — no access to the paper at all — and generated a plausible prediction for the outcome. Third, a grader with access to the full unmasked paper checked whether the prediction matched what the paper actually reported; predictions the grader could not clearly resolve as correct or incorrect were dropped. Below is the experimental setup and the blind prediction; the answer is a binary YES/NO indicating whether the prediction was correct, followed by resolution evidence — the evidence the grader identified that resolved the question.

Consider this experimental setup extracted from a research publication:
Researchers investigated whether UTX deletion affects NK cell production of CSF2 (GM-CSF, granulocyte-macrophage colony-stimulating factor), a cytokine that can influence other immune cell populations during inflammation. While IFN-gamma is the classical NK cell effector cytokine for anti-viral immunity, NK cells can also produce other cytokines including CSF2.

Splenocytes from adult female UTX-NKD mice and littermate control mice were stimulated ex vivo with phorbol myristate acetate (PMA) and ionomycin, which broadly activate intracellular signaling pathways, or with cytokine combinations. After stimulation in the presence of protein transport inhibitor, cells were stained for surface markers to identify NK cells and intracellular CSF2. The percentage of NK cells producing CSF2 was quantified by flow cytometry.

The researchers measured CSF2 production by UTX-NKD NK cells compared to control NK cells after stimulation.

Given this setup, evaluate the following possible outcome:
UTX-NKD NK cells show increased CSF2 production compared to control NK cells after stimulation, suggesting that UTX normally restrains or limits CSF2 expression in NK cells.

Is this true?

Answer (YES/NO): NO